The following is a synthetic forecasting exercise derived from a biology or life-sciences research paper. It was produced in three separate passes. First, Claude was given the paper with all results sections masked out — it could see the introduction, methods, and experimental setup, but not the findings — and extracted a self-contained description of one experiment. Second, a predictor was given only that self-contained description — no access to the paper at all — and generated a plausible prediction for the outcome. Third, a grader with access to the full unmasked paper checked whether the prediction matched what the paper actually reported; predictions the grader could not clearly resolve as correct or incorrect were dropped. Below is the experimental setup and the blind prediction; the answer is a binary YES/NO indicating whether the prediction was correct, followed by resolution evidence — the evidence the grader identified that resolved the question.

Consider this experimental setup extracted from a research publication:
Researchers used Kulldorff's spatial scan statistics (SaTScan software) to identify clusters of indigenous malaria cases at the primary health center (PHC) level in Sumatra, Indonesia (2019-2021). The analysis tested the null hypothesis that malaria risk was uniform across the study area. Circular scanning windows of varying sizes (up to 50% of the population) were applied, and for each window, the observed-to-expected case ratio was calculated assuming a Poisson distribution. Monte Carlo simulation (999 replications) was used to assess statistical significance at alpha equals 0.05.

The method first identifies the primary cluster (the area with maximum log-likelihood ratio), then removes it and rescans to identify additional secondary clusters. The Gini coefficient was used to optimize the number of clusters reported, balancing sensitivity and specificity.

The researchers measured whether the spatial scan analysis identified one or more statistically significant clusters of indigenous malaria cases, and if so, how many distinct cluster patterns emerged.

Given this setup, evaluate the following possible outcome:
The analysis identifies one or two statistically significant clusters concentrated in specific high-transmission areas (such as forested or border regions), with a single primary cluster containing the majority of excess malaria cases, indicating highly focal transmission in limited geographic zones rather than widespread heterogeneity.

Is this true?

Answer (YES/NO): NO